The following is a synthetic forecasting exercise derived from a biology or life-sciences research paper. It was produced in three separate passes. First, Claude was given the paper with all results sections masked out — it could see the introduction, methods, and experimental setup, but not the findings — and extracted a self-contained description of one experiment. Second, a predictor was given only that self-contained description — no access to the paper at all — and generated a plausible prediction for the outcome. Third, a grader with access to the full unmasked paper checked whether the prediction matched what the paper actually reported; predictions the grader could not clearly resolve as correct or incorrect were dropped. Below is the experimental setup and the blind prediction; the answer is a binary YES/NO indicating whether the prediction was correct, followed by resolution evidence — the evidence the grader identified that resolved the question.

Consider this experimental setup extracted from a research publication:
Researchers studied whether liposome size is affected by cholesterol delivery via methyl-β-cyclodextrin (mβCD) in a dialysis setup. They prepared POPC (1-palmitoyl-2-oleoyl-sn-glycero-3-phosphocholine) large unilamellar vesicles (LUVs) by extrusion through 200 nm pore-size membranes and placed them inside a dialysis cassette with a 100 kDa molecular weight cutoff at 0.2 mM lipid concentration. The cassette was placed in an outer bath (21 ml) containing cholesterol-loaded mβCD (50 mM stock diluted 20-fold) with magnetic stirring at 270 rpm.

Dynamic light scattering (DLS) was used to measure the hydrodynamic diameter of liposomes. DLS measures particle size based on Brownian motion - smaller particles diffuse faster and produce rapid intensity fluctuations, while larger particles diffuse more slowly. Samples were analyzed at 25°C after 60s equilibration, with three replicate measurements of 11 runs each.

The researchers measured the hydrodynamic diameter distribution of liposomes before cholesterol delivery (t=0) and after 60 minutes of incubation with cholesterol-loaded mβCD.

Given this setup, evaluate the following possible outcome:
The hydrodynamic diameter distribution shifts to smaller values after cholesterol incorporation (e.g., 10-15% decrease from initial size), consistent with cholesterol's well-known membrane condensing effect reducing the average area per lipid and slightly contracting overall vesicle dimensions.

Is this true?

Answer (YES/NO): NO